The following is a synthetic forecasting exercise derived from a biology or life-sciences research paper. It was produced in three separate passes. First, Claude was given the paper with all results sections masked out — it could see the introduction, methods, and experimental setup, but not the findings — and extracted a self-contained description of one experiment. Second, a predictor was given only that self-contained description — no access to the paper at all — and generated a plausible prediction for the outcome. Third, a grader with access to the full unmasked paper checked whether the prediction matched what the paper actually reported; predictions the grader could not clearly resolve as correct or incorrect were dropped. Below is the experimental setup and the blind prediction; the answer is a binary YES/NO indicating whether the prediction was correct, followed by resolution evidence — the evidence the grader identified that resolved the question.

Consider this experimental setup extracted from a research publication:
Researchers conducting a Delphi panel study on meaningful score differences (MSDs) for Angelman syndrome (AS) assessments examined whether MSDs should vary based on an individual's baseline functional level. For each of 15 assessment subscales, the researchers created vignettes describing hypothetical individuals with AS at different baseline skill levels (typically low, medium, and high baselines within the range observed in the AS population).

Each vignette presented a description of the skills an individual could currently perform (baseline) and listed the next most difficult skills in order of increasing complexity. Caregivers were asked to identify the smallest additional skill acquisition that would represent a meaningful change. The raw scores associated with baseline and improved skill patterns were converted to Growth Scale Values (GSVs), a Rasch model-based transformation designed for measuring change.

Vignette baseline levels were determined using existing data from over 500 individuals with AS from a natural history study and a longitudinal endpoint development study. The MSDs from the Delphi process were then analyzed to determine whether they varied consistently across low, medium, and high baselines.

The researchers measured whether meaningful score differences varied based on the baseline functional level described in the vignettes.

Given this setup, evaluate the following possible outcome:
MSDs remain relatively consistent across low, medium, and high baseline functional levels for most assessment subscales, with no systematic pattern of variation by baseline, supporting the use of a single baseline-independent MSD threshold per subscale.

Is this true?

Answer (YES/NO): NO